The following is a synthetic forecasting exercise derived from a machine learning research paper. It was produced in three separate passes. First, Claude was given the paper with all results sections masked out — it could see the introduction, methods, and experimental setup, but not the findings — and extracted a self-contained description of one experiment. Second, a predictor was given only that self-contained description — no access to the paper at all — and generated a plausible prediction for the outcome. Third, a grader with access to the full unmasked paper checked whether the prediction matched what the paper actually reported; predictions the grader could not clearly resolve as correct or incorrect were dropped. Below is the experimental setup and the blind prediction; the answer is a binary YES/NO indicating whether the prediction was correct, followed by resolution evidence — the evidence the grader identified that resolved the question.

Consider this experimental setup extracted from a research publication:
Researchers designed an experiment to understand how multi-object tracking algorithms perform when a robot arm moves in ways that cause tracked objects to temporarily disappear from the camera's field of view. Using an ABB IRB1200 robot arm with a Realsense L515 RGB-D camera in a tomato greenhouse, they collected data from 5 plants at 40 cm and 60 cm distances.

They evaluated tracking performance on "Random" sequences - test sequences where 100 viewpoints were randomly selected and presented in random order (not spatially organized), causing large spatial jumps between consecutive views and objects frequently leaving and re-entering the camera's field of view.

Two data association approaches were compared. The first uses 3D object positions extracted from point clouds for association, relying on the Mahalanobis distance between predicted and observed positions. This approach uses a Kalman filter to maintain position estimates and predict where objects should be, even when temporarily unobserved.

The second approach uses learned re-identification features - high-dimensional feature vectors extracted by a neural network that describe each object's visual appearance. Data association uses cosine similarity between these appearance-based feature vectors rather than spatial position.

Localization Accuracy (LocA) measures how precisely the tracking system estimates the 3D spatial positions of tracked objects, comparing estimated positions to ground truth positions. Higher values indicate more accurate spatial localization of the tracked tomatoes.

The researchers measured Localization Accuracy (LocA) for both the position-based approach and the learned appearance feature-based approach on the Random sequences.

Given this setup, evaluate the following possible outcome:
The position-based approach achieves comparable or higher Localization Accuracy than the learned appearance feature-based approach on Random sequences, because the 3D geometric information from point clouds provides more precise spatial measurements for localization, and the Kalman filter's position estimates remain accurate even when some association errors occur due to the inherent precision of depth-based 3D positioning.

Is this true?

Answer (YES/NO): YES